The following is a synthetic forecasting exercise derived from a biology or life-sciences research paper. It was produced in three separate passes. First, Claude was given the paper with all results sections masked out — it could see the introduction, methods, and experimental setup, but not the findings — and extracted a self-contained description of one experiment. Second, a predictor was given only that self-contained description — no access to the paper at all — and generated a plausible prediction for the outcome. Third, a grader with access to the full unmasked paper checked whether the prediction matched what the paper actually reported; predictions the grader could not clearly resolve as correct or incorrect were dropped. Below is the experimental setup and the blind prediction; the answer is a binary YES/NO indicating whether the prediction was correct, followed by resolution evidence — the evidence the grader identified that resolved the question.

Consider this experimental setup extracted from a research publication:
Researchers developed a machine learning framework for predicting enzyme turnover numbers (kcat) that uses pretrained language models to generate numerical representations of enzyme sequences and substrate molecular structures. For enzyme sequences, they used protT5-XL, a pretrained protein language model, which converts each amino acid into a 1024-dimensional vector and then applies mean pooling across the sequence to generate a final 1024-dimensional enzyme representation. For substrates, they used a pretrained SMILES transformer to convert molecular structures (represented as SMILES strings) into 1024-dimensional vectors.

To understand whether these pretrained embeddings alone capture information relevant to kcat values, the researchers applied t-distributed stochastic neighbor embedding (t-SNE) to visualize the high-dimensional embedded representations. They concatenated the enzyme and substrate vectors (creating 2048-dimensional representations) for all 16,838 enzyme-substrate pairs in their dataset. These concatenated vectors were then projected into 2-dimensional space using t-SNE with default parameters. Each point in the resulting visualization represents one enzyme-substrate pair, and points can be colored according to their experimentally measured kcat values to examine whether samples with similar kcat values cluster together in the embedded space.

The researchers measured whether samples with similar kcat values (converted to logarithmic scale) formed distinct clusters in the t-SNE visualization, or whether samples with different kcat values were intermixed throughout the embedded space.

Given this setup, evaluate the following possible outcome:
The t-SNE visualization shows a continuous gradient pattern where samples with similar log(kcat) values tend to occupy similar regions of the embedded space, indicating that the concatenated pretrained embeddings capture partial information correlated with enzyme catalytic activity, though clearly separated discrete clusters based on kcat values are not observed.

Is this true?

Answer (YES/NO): NO